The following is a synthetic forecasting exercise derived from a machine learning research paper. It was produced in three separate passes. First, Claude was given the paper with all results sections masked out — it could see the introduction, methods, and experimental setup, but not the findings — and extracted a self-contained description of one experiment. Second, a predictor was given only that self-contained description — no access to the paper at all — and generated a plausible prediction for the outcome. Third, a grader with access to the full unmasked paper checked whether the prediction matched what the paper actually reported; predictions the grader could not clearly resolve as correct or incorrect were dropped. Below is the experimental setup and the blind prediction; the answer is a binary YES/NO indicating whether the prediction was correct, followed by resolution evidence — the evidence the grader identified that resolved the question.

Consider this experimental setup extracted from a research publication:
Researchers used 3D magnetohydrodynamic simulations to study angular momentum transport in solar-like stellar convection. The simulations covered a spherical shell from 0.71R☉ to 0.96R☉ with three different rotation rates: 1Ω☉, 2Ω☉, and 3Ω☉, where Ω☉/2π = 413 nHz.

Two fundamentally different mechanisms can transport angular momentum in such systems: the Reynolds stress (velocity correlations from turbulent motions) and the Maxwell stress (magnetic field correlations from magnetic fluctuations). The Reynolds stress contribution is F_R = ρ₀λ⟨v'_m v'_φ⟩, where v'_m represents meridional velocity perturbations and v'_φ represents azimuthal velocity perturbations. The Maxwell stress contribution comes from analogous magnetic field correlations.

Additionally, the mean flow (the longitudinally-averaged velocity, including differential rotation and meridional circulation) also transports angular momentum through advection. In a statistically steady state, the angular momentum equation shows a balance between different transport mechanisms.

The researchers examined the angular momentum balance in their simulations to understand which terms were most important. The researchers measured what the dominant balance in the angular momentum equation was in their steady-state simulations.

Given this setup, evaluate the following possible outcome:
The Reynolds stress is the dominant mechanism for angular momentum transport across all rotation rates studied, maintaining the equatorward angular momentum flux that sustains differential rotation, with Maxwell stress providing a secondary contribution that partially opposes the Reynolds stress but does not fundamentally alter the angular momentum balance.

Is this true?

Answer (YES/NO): NO